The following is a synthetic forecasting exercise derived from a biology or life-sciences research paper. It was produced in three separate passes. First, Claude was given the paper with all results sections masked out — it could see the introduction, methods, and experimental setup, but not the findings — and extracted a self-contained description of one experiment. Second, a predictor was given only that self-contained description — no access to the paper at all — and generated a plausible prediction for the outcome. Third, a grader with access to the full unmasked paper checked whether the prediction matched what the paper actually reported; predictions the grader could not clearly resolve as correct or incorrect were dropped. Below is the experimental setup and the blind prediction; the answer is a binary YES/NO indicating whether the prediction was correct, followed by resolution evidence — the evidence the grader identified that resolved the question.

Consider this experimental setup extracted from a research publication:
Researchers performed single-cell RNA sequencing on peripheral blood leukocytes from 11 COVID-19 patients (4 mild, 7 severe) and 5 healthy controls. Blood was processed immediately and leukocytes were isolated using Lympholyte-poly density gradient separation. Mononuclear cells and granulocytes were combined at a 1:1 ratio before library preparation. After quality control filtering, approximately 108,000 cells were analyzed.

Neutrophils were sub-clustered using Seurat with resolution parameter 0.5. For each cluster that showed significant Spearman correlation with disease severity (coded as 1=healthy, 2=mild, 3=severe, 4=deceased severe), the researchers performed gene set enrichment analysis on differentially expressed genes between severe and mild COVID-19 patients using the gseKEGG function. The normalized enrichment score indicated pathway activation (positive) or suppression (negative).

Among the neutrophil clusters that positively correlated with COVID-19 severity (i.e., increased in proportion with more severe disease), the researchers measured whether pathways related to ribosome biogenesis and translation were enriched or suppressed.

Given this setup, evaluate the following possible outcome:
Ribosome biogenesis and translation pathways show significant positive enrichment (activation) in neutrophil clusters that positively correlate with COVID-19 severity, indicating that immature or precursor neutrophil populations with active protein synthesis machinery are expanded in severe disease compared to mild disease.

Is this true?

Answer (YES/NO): YES